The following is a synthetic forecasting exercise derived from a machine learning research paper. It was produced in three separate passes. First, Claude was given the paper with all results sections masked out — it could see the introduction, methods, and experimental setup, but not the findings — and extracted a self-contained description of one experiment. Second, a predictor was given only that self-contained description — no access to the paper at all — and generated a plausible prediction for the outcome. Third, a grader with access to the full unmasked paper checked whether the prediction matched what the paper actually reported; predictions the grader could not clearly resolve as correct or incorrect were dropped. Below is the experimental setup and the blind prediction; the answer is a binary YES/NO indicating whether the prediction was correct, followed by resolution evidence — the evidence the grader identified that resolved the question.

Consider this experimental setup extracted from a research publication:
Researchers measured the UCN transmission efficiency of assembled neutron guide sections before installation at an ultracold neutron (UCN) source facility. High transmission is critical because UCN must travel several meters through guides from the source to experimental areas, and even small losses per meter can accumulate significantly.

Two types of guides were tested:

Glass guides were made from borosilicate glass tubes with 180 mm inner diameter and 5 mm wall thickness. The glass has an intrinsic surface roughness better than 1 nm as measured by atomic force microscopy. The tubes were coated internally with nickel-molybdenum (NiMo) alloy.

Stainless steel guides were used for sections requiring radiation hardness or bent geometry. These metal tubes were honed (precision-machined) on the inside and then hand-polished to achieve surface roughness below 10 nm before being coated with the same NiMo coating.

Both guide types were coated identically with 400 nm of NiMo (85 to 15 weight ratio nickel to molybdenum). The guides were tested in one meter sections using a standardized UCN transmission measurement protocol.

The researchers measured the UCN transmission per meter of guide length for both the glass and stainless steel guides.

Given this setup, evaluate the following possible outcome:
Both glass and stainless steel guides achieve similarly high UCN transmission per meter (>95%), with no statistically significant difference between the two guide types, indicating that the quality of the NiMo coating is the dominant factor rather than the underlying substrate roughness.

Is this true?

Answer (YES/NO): YES